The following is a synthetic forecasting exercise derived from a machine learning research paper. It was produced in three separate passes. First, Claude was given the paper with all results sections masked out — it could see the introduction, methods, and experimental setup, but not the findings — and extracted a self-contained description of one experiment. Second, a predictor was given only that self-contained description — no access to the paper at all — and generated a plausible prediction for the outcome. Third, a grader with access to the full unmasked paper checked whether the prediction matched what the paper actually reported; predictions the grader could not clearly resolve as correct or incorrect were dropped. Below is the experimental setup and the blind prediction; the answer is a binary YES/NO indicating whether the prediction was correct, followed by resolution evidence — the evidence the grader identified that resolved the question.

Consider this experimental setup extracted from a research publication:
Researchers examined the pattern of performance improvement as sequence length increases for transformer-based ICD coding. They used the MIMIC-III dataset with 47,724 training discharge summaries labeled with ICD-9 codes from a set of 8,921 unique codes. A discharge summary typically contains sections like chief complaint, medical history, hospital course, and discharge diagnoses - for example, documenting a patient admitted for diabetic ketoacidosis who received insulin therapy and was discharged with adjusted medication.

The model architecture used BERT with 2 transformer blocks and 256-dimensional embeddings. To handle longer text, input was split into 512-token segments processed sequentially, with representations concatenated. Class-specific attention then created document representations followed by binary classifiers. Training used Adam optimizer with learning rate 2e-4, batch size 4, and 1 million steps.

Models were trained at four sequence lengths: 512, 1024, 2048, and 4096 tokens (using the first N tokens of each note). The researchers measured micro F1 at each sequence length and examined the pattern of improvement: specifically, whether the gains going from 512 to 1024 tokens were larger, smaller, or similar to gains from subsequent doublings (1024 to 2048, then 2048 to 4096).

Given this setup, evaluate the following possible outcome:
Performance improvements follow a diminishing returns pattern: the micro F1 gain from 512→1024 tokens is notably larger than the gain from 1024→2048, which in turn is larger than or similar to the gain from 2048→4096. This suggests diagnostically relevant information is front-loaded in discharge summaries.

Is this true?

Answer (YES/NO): NO